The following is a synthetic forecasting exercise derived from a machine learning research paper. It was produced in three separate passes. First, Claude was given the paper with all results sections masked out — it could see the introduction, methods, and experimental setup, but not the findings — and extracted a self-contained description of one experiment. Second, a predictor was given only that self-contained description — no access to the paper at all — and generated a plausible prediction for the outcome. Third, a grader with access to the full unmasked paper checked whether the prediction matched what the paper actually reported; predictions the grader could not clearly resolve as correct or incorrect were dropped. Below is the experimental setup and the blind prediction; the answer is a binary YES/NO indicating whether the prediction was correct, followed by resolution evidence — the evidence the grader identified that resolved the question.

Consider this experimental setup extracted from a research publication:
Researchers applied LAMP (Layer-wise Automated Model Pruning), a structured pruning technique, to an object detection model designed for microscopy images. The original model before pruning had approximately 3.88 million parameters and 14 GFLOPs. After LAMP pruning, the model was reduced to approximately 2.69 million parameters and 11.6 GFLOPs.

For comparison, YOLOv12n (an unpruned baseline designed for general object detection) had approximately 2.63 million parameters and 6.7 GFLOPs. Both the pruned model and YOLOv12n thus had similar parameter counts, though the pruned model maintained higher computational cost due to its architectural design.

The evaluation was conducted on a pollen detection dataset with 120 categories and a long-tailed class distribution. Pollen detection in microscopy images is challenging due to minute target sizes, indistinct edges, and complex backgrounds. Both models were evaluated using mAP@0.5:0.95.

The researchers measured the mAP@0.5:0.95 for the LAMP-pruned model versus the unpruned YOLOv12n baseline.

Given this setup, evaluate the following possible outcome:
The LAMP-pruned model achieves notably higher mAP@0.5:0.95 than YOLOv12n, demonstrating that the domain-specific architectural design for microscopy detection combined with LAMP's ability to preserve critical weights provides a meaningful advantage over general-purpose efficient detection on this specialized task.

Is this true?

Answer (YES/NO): NO